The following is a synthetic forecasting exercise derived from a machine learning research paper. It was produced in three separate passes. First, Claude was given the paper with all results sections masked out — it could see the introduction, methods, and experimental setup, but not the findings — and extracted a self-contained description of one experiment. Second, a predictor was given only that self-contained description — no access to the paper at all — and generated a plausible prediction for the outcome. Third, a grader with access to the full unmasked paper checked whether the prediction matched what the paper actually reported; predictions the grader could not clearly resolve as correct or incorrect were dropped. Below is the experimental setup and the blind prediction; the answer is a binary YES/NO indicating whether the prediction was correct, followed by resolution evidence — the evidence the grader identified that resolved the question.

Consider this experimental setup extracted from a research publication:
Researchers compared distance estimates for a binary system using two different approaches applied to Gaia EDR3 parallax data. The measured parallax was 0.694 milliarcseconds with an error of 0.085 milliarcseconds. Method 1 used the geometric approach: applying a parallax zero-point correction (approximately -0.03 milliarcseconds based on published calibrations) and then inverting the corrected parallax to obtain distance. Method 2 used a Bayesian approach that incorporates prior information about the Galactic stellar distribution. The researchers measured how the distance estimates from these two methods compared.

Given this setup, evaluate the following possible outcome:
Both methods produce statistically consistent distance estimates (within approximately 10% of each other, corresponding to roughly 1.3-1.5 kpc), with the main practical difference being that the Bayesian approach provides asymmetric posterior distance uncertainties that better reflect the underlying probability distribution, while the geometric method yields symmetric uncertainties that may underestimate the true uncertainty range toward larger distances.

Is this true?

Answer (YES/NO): NO